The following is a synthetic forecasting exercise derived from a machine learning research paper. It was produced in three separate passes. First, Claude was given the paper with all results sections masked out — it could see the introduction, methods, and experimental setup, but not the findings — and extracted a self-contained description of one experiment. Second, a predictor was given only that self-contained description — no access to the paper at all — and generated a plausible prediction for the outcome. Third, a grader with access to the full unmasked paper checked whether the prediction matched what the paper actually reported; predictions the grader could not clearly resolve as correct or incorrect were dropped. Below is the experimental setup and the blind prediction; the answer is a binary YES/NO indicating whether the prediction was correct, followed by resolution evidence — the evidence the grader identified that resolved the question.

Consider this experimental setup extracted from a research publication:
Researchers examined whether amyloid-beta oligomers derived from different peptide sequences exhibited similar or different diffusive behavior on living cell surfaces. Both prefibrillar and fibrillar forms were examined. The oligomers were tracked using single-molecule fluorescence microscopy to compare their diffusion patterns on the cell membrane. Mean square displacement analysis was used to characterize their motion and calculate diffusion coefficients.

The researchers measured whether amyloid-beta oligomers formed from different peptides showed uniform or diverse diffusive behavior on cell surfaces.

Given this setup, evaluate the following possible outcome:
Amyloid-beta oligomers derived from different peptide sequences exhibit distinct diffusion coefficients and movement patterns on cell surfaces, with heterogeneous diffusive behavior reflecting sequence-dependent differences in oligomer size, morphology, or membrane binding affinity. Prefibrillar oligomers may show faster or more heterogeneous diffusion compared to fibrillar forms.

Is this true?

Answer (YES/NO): NO